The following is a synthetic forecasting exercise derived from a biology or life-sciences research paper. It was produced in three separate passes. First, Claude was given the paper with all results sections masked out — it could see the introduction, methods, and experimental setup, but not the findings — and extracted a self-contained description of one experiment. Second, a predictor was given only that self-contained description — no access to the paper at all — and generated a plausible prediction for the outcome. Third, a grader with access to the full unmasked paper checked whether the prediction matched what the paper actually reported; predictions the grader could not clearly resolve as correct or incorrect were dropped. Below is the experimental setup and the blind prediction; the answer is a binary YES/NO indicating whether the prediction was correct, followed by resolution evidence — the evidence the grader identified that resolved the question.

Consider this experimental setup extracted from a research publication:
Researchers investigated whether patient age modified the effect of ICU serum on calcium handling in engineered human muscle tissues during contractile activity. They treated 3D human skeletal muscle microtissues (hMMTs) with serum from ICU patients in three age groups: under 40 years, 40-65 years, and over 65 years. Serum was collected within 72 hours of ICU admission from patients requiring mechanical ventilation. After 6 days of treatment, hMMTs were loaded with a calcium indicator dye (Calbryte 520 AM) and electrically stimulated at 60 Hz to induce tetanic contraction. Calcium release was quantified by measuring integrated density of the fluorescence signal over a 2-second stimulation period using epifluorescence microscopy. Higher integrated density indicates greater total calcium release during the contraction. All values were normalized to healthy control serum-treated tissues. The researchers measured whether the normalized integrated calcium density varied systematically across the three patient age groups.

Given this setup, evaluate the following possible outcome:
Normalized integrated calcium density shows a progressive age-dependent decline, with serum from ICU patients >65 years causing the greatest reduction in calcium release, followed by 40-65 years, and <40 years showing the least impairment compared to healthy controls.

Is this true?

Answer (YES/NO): YES